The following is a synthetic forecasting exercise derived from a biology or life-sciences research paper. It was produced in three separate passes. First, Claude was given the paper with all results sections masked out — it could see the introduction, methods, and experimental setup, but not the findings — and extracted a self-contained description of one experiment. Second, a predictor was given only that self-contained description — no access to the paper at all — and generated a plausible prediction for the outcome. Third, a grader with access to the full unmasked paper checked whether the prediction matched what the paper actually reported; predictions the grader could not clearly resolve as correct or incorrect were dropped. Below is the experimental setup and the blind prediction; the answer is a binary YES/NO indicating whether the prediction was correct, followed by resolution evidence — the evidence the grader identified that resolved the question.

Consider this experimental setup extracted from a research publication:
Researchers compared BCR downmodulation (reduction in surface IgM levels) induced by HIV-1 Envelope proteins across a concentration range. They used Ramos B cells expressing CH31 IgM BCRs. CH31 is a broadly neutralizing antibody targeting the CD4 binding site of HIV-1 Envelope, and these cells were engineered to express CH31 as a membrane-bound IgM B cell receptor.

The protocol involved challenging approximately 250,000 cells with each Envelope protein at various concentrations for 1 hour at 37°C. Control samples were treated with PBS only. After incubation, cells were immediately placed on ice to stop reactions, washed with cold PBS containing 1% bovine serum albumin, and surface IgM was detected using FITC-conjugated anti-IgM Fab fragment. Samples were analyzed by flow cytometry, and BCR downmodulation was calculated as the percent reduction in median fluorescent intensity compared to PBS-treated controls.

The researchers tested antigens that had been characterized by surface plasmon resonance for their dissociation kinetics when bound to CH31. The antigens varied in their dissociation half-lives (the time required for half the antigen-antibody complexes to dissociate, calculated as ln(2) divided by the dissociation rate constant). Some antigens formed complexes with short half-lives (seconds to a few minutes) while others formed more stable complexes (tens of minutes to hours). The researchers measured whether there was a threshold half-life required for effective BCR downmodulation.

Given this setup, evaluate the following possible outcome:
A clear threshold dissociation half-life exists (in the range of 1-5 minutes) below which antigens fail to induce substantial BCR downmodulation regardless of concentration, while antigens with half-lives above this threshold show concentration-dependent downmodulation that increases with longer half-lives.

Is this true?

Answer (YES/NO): NO